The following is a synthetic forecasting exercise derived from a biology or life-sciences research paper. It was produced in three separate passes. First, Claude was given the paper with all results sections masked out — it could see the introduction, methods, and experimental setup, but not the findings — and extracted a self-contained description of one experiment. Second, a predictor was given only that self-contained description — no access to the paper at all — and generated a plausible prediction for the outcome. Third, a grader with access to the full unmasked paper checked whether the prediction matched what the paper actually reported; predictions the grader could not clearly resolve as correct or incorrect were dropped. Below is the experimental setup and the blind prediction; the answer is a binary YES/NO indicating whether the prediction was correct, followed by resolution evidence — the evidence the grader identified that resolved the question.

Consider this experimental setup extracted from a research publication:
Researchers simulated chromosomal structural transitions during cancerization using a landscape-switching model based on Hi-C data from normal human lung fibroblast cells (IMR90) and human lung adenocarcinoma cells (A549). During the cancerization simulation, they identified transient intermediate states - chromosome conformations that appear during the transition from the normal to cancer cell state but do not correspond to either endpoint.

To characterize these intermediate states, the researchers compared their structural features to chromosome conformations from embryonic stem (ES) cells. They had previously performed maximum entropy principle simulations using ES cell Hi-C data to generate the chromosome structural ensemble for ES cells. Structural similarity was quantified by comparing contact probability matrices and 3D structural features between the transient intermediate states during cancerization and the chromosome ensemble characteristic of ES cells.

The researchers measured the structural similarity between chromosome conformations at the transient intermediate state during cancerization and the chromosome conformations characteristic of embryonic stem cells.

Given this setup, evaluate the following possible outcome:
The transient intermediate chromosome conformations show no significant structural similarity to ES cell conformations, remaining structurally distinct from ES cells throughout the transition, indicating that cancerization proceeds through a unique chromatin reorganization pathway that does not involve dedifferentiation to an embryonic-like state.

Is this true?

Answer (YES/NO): NO